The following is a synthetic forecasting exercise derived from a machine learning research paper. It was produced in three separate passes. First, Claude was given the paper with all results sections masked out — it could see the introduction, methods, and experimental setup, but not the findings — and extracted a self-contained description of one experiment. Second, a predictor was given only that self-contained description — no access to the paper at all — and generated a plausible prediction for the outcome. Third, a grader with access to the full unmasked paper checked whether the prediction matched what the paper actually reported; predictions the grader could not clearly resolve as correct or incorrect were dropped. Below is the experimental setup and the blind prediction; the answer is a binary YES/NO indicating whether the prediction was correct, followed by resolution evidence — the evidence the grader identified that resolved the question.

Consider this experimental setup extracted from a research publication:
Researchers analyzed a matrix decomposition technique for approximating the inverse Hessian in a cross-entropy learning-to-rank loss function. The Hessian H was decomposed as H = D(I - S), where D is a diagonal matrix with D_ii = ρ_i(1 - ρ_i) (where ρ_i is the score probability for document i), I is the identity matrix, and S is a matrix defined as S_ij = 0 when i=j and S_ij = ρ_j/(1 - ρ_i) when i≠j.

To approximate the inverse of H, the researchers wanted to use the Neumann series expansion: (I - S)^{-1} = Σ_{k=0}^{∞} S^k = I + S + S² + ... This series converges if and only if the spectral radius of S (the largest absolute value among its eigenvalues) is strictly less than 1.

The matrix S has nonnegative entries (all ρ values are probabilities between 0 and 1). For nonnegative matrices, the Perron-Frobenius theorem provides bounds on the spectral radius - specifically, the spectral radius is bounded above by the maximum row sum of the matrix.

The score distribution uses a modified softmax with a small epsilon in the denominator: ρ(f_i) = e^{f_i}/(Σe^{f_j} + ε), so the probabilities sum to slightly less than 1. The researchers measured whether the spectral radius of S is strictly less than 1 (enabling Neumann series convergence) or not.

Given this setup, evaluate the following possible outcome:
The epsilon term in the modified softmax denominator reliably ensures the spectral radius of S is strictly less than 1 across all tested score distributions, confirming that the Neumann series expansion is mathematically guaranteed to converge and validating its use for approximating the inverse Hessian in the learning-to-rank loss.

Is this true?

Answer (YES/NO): YES